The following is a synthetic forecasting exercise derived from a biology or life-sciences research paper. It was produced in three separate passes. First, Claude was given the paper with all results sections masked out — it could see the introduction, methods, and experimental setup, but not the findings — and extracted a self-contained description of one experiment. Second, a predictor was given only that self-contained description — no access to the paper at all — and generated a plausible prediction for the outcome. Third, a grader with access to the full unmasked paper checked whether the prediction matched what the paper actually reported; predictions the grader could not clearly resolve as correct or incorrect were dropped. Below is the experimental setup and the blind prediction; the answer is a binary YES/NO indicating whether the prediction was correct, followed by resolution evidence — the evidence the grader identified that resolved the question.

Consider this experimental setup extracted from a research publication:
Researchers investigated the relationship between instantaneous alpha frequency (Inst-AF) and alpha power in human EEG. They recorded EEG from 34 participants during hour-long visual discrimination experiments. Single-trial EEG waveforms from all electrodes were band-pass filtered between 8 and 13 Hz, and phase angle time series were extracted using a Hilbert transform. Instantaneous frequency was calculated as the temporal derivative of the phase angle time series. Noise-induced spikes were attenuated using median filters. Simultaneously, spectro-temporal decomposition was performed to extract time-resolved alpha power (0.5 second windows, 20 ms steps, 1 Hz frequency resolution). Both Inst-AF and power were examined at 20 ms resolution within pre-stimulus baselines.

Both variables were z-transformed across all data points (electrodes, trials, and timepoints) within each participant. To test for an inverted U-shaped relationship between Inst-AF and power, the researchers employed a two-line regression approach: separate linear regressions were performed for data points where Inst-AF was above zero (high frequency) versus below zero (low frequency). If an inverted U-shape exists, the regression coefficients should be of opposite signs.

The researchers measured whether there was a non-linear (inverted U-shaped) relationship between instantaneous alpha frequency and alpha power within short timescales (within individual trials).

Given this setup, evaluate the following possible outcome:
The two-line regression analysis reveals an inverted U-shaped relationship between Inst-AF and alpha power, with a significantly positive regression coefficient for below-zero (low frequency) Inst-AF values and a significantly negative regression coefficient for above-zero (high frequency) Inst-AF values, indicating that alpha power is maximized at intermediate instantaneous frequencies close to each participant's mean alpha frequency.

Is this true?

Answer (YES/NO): YES